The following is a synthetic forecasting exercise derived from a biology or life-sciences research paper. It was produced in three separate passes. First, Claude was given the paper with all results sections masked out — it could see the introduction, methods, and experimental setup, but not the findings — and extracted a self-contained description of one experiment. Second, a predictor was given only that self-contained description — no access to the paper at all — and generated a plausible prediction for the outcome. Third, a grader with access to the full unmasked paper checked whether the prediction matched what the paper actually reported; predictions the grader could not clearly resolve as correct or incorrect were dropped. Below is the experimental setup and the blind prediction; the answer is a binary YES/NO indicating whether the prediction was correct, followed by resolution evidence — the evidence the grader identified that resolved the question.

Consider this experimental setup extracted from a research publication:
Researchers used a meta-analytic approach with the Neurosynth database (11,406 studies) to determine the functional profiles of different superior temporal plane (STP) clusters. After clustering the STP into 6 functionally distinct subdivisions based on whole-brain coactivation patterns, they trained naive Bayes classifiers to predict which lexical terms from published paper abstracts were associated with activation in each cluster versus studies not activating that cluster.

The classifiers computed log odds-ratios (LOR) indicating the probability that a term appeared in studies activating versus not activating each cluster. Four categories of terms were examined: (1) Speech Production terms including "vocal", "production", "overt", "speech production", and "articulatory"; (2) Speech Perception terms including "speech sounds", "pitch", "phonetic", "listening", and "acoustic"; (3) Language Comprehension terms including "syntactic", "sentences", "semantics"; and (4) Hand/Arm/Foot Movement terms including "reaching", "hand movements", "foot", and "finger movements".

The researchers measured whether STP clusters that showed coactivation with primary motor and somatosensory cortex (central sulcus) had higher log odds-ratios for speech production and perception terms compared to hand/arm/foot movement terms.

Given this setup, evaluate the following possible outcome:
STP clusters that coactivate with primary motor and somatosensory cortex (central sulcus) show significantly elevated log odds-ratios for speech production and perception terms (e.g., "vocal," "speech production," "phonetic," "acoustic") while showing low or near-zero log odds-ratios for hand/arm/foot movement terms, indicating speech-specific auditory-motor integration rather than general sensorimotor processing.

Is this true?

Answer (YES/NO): YES